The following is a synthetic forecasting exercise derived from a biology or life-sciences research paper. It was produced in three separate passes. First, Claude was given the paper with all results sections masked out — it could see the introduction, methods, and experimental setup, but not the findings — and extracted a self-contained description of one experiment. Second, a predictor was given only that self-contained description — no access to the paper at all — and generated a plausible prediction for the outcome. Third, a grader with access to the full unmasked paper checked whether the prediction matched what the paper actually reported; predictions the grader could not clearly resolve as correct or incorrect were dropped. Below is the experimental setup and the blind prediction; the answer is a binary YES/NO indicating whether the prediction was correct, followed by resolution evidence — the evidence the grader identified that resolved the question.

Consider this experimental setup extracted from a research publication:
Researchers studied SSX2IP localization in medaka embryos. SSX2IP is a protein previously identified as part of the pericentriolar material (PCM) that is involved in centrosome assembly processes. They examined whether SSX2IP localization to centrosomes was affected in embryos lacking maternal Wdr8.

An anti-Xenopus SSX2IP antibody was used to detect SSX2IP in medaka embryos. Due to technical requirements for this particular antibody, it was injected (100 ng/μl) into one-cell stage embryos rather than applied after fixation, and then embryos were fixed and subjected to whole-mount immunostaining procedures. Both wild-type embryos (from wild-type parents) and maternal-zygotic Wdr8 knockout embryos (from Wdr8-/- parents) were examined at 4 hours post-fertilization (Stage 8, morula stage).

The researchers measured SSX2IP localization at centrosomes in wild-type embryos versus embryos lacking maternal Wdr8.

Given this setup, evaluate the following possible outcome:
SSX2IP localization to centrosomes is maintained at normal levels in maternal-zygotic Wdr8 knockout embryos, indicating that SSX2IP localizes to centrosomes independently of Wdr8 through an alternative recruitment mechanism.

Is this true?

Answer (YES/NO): NO